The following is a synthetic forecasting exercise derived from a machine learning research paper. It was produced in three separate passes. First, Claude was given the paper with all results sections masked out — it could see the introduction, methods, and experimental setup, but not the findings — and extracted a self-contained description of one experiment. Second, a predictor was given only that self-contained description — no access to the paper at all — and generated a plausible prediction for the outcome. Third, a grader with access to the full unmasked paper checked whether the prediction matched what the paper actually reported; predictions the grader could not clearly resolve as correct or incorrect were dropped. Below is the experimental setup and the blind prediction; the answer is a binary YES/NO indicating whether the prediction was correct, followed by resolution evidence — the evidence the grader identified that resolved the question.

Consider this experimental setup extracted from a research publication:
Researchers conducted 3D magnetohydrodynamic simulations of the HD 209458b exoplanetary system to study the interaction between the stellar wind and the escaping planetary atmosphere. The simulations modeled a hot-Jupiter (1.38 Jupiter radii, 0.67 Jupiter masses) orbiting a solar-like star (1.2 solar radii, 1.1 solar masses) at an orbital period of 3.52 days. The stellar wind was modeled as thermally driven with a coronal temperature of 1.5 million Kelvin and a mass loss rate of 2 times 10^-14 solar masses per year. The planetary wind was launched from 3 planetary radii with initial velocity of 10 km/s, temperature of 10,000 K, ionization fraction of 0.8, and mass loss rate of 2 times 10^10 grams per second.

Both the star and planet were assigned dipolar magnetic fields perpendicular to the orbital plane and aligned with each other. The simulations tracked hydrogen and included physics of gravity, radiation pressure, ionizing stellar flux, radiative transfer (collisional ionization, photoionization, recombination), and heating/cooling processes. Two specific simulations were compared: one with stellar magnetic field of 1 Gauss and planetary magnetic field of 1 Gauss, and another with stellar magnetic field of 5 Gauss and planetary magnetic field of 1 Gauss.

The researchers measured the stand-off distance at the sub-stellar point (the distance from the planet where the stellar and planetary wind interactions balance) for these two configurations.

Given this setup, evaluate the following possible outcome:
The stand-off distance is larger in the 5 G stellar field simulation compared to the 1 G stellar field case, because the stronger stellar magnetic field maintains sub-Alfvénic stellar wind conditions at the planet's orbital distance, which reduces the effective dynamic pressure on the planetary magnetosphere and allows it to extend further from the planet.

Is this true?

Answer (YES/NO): NO